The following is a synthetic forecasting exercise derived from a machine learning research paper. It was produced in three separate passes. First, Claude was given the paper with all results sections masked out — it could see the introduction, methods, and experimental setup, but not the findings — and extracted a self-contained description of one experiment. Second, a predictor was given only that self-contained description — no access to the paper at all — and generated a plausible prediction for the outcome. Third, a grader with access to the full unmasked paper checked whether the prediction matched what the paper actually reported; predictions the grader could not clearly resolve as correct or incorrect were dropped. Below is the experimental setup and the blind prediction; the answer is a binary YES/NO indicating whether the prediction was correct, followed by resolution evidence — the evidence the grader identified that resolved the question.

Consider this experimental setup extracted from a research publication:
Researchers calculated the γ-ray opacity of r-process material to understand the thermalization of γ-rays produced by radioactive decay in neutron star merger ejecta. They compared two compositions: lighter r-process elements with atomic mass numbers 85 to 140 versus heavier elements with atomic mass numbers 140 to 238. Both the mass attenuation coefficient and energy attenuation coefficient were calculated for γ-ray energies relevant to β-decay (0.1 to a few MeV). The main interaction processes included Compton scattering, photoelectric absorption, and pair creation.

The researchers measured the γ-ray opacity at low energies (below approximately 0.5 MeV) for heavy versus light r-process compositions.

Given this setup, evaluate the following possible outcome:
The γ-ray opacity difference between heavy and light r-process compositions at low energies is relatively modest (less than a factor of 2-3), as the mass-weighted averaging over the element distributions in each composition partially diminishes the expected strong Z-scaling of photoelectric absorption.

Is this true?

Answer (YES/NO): NO